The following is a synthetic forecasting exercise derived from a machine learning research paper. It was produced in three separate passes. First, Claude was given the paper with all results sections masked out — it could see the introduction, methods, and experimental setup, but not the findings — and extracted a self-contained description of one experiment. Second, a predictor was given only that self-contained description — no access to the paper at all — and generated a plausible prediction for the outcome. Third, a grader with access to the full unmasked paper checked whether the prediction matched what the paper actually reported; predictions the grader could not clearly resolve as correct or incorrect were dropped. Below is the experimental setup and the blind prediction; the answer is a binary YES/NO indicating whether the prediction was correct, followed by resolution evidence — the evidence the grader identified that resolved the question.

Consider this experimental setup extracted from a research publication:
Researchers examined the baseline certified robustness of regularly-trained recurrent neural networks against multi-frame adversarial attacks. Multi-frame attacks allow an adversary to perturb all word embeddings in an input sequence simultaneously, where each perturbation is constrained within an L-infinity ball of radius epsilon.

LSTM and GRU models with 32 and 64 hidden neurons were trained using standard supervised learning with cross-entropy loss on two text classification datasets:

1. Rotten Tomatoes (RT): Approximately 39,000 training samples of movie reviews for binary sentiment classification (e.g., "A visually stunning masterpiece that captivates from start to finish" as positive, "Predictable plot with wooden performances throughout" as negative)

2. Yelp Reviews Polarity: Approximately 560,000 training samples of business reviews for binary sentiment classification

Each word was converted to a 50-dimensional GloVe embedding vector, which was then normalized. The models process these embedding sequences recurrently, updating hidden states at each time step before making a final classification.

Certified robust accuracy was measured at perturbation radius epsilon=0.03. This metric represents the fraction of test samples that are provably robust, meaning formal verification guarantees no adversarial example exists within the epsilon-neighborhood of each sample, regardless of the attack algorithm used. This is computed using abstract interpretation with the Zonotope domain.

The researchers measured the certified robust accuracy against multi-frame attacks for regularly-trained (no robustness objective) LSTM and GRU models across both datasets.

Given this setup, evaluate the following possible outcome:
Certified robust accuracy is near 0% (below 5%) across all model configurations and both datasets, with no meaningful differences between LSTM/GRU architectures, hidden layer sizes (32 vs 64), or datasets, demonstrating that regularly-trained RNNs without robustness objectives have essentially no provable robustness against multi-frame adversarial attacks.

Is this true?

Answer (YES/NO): YES